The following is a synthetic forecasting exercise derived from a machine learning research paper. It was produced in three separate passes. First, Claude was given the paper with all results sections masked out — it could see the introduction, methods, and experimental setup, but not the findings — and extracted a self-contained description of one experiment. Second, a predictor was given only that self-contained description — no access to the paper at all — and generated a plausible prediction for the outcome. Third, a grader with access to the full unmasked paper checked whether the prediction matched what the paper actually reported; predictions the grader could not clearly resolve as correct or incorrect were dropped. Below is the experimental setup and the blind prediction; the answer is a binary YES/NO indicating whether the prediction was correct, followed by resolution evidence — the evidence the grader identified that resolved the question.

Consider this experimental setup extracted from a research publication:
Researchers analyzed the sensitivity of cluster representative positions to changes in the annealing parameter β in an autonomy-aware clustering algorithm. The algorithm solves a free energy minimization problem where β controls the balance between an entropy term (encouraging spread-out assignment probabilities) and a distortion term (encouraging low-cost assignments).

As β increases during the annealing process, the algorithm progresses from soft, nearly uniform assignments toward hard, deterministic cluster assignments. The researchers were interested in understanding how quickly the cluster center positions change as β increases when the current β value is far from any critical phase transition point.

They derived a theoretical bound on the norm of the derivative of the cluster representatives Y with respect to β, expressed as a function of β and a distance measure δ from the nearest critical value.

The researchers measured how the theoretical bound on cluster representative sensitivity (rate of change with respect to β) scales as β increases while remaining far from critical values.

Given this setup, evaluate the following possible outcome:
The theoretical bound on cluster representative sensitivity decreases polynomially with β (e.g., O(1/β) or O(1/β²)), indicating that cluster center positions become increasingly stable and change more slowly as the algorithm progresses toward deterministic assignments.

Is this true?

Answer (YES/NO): YES